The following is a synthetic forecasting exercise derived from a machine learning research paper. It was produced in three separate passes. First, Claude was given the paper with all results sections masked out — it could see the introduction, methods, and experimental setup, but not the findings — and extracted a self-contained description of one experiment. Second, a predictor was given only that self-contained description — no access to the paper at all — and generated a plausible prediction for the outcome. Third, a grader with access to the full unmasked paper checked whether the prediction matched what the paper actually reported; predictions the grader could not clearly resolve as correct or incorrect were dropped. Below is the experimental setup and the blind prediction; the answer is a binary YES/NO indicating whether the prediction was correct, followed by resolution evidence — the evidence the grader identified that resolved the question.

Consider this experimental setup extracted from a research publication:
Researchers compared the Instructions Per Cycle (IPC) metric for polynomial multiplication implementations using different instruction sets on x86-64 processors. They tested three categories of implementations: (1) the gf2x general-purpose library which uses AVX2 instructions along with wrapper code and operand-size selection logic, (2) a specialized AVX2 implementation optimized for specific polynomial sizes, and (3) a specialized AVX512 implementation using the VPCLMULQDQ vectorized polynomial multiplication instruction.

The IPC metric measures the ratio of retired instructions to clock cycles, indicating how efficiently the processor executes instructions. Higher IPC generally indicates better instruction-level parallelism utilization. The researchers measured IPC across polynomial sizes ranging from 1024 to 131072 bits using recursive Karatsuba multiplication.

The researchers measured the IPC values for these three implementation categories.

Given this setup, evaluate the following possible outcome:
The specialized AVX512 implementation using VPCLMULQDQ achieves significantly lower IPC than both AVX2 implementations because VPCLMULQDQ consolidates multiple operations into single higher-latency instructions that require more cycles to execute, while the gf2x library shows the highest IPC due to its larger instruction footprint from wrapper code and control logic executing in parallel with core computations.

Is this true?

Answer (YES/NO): YES